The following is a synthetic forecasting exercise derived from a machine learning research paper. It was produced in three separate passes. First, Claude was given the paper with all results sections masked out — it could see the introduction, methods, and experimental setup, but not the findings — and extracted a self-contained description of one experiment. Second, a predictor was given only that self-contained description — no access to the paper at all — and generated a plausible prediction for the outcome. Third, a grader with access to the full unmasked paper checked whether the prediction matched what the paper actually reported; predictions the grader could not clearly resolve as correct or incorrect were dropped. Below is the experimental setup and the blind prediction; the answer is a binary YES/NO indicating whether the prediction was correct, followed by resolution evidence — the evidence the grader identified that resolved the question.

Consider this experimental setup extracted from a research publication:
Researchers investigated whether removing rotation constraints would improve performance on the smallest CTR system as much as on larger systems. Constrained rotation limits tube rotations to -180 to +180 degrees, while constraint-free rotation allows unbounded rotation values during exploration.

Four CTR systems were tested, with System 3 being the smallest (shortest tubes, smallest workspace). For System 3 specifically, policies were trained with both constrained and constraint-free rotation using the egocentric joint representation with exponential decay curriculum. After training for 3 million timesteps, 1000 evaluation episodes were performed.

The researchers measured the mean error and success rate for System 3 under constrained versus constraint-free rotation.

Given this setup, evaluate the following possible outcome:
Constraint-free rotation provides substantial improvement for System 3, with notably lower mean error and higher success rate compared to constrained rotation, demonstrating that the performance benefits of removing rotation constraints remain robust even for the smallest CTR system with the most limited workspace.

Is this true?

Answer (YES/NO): NO